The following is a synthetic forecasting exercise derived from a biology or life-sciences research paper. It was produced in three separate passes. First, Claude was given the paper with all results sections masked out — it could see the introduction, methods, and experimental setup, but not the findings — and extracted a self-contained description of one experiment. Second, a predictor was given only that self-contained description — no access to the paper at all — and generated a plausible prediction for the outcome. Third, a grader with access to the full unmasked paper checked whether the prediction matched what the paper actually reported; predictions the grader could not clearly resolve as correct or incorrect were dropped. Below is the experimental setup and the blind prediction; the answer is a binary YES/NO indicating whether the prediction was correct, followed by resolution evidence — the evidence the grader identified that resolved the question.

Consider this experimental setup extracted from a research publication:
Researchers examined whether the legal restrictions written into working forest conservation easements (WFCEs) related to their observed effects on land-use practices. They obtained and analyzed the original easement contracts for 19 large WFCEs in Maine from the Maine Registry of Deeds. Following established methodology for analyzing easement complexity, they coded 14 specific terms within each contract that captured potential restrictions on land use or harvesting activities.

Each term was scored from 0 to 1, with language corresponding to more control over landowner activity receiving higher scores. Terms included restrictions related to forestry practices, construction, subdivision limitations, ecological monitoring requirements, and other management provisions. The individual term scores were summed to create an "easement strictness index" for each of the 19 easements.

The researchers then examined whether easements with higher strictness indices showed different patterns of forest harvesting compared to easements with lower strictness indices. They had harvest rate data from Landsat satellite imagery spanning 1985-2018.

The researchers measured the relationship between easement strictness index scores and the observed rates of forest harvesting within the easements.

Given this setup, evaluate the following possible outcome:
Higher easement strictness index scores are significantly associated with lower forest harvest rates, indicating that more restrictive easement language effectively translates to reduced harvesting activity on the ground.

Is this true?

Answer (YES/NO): YES